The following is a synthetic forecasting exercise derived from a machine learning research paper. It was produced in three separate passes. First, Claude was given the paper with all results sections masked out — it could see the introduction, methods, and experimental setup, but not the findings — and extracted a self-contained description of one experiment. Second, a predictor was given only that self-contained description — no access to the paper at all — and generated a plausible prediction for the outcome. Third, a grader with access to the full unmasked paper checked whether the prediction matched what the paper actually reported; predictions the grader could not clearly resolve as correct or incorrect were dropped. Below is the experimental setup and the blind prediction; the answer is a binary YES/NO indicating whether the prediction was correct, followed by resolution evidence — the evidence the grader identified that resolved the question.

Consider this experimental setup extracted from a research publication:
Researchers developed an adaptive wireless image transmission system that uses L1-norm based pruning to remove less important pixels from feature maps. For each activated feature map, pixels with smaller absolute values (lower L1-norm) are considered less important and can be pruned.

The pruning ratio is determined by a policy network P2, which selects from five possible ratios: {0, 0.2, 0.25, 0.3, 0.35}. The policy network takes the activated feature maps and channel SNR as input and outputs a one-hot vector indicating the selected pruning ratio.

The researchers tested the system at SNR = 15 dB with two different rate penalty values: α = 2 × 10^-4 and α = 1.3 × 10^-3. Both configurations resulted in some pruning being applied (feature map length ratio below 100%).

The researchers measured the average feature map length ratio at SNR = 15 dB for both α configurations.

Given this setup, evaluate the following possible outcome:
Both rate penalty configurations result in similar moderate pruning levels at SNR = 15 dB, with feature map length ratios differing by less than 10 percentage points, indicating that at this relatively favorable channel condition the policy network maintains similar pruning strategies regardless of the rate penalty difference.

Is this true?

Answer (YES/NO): YES